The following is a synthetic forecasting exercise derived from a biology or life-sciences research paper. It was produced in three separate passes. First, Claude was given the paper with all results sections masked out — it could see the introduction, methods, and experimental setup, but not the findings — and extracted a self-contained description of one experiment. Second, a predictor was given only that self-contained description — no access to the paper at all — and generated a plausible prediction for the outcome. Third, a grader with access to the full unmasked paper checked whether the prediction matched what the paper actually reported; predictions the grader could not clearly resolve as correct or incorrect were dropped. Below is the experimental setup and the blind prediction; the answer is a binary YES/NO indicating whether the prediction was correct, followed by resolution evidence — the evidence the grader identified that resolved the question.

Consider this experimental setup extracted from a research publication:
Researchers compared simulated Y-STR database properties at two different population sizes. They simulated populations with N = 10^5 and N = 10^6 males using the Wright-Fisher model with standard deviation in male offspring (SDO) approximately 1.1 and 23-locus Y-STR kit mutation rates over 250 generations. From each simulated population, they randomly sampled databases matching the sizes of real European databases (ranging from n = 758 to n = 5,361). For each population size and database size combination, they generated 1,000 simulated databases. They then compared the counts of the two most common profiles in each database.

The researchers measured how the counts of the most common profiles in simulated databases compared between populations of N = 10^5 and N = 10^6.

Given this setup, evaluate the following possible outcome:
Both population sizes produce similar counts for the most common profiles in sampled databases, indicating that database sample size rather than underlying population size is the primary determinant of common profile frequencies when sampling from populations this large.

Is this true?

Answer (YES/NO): NO